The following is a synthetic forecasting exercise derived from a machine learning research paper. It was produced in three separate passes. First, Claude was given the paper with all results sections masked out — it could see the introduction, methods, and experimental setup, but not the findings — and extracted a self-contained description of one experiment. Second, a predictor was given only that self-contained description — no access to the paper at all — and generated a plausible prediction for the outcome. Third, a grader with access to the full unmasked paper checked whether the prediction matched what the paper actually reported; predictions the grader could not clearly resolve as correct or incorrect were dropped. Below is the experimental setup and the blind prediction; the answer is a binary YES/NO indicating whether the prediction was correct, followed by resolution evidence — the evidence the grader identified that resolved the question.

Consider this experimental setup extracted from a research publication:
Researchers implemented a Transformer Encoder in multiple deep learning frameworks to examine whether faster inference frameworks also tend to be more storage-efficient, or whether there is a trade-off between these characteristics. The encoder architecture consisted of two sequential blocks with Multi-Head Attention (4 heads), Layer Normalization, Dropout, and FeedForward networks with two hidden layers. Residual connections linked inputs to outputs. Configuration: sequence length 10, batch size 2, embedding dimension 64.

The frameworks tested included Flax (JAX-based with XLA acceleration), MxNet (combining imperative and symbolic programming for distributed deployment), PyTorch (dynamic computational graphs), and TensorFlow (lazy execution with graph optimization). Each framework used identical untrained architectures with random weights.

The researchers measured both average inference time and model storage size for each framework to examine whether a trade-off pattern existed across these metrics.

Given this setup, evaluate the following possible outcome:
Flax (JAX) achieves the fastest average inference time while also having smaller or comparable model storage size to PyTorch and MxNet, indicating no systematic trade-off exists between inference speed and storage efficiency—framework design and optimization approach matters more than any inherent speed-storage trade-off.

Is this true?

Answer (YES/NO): NO